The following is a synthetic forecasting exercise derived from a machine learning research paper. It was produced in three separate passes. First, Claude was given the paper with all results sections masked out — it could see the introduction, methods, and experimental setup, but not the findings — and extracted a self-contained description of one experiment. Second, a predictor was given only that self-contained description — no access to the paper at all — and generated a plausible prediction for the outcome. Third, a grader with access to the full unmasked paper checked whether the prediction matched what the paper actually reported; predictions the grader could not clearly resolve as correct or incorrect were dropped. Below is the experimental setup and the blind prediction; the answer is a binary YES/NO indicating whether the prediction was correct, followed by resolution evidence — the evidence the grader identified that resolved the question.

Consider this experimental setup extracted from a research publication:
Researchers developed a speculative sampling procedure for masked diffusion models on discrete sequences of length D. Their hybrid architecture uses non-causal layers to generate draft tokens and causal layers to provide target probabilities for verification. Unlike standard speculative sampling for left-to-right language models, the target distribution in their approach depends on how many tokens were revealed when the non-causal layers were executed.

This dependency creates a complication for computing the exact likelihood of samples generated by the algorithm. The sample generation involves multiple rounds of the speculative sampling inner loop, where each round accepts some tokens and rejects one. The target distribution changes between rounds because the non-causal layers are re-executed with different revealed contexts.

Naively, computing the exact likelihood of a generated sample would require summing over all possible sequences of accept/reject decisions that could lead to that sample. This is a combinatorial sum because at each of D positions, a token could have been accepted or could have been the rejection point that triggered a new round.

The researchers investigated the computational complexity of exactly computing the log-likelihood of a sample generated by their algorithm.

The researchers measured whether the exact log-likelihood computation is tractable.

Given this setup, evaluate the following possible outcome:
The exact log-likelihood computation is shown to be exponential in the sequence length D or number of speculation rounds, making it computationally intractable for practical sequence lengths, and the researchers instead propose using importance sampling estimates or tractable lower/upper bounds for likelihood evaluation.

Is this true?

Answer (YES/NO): NO